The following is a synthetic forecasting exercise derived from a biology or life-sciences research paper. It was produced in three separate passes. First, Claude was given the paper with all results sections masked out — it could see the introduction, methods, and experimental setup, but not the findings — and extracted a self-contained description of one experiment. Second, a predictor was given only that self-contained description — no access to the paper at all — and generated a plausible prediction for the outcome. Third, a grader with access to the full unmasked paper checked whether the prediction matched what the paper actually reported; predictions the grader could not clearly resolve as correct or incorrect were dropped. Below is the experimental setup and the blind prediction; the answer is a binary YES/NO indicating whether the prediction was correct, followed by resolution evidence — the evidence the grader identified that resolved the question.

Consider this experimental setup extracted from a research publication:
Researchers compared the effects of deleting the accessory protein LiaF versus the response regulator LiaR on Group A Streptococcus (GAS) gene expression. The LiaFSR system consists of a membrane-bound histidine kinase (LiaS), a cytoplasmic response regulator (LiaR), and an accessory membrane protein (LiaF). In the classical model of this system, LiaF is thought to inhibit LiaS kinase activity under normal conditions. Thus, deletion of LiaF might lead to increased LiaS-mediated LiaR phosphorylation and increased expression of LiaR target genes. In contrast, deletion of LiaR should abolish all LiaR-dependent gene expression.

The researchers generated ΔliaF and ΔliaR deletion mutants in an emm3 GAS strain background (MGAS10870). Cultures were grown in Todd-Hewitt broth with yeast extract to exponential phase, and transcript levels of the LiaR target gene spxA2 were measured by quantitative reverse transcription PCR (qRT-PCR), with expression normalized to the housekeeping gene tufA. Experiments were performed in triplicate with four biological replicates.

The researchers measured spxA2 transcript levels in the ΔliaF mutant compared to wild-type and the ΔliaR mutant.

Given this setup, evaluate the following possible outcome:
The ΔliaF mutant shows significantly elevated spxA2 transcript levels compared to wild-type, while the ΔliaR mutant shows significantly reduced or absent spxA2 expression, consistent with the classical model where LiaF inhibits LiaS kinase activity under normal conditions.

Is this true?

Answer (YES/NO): YES